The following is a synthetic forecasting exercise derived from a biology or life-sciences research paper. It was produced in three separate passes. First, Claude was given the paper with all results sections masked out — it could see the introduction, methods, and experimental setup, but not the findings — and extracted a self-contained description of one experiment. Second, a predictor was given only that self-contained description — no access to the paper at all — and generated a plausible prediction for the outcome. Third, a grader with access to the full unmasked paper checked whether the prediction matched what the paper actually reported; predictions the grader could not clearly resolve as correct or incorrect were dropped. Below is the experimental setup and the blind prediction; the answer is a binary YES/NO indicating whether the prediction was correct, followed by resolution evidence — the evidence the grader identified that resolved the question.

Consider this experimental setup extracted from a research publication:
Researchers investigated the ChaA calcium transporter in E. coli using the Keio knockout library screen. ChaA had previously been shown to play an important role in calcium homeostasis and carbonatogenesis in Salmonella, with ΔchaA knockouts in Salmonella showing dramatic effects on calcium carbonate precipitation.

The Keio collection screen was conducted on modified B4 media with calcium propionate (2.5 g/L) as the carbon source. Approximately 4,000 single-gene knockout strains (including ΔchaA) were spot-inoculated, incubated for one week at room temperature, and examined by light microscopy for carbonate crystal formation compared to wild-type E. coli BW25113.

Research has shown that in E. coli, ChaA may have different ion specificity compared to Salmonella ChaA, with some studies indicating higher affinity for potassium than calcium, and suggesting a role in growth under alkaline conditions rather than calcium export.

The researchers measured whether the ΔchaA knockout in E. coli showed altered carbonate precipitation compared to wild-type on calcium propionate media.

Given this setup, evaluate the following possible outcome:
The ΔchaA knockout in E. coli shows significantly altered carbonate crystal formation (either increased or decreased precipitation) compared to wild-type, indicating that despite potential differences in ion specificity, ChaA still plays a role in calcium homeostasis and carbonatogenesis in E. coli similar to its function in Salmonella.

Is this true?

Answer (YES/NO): NO